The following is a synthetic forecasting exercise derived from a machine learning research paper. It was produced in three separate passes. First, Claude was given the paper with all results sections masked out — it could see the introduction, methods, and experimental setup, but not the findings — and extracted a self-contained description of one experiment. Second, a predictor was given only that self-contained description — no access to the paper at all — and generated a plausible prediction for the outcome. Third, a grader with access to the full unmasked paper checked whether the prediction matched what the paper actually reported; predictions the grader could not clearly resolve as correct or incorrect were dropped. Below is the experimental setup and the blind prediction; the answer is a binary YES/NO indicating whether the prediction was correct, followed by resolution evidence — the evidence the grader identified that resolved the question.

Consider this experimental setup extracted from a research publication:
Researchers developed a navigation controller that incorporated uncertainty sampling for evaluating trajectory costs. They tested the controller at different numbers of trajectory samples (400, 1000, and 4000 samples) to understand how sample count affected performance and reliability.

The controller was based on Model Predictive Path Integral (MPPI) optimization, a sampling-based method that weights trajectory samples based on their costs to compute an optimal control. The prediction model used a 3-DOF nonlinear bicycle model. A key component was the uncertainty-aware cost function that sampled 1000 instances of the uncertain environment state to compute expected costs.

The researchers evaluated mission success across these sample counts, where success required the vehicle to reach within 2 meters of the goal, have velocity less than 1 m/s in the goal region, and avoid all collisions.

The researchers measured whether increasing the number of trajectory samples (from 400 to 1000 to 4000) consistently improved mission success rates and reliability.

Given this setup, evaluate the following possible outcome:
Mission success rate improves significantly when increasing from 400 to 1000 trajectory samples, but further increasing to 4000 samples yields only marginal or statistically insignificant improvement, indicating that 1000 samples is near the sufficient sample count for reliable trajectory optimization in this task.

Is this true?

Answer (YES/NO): NO